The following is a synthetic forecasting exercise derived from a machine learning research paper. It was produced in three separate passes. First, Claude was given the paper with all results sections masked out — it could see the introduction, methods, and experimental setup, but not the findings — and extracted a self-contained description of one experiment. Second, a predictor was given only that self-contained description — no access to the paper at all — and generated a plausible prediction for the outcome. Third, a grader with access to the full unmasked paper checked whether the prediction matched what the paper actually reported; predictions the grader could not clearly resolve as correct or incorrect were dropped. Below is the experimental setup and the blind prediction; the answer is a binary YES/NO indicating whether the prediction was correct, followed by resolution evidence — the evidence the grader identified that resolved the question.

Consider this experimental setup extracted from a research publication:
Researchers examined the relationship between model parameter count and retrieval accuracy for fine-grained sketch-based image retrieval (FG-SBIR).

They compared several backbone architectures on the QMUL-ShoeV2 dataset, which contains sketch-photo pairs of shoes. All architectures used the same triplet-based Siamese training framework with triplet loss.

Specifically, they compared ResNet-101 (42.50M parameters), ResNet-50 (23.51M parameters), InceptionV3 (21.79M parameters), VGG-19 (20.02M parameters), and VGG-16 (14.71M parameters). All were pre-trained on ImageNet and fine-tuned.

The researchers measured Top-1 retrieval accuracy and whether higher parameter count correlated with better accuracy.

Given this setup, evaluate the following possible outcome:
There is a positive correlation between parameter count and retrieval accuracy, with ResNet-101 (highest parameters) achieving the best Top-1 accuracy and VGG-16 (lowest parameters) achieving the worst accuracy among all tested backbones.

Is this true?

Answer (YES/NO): NO